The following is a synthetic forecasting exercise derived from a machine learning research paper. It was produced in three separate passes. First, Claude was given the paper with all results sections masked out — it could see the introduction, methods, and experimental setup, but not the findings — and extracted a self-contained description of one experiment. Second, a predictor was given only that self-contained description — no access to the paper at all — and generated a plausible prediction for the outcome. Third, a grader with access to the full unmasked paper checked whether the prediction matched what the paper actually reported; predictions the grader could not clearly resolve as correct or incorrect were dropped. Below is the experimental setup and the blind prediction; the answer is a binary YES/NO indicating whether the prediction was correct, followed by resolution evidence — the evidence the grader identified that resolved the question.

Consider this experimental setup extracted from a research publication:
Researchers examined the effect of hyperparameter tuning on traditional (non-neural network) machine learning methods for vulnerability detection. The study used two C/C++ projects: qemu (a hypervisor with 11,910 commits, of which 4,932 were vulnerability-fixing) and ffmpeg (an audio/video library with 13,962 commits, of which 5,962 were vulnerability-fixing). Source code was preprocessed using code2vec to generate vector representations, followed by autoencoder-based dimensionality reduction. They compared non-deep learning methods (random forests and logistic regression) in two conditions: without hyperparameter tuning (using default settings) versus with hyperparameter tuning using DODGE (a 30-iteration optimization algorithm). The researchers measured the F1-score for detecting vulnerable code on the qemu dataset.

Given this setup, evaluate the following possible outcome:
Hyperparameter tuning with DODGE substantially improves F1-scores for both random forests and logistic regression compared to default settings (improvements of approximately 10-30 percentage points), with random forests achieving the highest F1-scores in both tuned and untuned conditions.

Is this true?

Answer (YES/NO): NO